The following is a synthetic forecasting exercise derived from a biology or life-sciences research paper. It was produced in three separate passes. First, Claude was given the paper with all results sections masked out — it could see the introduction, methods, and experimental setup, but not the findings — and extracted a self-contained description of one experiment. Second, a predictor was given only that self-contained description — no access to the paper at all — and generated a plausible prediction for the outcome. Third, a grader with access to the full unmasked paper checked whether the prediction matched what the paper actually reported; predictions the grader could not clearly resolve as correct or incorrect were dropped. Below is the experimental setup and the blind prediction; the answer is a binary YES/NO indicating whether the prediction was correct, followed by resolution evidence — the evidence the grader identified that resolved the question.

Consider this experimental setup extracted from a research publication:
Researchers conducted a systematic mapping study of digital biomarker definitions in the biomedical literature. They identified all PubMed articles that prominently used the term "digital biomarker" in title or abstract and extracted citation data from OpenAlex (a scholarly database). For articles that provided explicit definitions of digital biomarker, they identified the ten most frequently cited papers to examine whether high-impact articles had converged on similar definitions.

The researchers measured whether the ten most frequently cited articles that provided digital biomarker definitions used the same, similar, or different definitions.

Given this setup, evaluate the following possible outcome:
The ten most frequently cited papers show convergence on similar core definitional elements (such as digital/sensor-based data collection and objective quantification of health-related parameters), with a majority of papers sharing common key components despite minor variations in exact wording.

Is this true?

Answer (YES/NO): NO